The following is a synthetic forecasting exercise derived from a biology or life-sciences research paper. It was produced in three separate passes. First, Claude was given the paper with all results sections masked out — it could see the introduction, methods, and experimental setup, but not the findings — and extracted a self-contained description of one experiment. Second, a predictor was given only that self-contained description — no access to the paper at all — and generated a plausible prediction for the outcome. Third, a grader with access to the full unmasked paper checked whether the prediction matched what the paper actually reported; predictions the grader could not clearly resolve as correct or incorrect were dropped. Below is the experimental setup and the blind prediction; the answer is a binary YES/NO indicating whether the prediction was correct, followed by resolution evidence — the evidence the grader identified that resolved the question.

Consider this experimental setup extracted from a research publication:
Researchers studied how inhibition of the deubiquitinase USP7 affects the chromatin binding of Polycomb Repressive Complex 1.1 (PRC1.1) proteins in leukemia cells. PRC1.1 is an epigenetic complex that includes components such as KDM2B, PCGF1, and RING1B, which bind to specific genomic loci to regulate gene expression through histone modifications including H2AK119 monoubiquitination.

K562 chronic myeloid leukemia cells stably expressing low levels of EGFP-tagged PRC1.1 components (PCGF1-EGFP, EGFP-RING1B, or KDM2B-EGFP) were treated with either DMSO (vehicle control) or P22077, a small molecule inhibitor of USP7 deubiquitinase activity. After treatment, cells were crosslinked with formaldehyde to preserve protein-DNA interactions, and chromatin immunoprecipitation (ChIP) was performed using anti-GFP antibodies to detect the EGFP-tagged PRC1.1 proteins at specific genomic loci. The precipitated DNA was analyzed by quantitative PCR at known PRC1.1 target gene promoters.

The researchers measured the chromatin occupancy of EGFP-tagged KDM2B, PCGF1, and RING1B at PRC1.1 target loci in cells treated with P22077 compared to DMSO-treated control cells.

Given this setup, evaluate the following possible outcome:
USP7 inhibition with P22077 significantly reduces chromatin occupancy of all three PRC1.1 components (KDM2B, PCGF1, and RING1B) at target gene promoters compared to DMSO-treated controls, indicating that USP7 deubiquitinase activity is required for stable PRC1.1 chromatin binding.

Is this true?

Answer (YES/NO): YES